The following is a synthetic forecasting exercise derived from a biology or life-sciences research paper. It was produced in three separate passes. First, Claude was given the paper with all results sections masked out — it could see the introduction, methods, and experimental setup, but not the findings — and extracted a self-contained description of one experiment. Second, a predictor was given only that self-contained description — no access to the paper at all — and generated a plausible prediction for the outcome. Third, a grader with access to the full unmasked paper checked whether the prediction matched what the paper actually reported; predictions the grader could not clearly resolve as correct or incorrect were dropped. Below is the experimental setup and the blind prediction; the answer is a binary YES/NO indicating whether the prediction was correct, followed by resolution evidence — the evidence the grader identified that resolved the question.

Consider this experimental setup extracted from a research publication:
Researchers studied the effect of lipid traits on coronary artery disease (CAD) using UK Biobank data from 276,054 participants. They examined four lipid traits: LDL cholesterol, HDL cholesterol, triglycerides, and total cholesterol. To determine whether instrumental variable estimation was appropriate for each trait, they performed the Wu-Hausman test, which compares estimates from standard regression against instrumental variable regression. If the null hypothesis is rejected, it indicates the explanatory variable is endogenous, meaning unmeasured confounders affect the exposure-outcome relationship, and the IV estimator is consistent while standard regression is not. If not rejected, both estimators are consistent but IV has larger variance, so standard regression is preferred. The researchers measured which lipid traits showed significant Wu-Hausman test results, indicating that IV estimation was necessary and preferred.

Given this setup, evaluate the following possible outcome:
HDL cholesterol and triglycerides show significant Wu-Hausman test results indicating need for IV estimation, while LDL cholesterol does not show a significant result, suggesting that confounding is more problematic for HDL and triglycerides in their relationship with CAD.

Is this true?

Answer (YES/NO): NO